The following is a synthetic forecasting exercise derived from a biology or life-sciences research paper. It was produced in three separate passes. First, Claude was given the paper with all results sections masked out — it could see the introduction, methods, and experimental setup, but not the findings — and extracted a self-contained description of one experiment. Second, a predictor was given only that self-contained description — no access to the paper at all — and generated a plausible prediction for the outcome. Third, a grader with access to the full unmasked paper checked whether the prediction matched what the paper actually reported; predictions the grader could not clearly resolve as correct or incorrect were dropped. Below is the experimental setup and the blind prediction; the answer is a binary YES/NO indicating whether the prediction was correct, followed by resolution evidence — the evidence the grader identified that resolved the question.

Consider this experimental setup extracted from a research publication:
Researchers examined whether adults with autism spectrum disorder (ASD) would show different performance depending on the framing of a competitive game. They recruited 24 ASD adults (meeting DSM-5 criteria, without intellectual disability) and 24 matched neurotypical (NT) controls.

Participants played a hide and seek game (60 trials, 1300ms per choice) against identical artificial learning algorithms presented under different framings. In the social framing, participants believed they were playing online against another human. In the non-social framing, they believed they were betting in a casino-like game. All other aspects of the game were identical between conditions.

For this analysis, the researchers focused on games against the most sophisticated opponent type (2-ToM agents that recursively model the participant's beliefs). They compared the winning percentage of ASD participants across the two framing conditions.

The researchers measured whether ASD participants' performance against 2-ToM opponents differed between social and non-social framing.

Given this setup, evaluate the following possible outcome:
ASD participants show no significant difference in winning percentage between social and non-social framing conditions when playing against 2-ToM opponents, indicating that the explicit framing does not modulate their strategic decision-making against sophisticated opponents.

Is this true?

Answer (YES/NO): YES